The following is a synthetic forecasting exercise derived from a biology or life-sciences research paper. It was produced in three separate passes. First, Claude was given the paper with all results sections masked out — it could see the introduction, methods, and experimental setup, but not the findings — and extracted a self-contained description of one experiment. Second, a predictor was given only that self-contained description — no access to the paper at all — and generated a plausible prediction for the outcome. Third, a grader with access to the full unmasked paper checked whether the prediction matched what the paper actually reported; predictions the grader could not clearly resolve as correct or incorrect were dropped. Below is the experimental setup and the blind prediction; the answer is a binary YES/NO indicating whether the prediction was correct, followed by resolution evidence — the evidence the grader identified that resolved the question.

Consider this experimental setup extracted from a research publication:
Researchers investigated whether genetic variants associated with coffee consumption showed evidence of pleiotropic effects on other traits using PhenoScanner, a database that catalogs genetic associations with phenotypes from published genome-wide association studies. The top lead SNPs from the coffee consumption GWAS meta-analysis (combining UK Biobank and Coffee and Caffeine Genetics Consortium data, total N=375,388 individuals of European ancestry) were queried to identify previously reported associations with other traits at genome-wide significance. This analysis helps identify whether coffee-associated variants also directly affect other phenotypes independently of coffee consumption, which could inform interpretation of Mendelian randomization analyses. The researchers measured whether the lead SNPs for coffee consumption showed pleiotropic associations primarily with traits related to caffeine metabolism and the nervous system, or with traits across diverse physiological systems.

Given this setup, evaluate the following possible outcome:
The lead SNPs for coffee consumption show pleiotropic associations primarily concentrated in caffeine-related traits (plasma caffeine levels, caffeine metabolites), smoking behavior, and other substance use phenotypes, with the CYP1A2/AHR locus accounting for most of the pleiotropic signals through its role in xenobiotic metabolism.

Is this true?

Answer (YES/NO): NO